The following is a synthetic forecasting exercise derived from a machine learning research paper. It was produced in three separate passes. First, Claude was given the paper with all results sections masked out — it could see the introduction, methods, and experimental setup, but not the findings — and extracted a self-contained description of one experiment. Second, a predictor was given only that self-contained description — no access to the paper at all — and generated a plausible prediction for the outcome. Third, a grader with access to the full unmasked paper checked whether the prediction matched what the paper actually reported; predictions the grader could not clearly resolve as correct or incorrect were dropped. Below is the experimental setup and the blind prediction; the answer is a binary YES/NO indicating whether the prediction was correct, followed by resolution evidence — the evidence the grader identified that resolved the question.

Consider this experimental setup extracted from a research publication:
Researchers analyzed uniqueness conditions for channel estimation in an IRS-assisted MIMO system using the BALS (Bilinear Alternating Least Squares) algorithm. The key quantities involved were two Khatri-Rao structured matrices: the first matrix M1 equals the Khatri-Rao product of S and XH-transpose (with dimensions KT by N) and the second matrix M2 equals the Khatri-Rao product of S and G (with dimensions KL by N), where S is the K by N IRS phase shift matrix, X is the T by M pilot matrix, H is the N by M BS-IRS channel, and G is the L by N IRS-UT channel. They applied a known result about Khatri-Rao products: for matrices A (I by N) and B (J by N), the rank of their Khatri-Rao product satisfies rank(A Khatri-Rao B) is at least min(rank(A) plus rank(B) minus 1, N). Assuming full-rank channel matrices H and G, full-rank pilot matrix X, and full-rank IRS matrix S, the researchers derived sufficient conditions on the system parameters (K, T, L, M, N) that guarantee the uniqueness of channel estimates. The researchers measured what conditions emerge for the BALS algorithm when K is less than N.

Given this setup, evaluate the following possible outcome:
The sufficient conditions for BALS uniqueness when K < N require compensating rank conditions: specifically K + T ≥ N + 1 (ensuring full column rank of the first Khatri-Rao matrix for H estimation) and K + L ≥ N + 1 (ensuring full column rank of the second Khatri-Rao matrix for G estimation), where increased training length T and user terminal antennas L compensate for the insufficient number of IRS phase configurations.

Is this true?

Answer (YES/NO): NO